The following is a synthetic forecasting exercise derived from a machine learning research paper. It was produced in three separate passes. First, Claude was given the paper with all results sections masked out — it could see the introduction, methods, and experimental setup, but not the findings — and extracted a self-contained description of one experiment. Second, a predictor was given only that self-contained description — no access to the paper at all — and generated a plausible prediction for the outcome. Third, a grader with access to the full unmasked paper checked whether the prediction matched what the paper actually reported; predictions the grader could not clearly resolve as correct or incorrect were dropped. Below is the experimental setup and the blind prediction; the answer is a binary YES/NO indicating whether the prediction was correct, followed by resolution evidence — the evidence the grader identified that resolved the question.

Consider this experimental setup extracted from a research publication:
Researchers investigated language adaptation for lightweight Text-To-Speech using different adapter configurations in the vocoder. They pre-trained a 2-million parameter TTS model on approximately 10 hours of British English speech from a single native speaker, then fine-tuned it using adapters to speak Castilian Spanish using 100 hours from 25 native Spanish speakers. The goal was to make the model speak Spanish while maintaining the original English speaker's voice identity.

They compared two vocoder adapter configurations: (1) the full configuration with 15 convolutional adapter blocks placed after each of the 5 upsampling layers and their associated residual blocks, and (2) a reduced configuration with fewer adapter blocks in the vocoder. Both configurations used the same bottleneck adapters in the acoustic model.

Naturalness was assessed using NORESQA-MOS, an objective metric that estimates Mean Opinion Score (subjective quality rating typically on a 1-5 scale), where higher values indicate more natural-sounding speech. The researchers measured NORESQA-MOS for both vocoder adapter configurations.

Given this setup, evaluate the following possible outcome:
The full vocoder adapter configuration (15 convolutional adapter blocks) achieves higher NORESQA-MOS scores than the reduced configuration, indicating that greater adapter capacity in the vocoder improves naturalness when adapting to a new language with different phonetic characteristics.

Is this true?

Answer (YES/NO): YES